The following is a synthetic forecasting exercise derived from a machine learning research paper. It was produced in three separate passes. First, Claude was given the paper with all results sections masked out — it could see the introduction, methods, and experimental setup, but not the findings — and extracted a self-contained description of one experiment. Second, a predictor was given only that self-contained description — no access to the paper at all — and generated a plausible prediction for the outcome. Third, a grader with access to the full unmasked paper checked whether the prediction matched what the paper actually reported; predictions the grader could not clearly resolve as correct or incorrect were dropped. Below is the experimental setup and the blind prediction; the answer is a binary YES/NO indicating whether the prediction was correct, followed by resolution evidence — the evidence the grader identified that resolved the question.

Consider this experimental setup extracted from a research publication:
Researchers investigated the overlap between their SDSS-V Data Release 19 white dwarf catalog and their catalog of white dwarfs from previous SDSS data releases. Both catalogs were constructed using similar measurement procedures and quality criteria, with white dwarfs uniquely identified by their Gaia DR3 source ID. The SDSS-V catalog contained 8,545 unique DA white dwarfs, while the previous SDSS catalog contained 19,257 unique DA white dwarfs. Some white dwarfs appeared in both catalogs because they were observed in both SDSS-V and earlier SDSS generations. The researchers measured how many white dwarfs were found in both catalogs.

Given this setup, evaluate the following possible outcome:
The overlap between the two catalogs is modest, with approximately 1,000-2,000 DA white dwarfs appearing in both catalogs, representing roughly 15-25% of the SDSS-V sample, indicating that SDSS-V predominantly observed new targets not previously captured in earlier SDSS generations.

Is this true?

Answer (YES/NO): YES